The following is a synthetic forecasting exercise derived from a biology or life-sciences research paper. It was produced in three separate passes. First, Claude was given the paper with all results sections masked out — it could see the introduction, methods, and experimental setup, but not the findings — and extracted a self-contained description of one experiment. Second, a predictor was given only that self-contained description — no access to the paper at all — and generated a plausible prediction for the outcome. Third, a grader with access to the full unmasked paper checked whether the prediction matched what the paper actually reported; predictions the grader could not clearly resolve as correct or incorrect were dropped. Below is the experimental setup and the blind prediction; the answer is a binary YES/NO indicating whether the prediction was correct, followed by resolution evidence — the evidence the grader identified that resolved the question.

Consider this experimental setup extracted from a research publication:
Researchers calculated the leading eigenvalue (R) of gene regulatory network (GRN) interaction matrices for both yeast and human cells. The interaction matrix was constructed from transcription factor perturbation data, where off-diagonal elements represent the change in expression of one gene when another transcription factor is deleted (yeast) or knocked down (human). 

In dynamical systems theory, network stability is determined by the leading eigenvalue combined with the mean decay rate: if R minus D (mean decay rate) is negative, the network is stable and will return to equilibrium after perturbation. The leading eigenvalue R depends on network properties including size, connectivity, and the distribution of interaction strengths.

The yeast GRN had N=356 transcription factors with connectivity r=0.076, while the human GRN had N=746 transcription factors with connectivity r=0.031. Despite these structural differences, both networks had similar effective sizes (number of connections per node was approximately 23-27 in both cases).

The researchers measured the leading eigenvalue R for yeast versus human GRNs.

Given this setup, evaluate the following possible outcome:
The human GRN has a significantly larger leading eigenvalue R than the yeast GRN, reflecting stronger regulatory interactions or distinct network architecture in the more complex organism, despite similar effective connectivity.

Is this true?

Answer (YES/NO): NO